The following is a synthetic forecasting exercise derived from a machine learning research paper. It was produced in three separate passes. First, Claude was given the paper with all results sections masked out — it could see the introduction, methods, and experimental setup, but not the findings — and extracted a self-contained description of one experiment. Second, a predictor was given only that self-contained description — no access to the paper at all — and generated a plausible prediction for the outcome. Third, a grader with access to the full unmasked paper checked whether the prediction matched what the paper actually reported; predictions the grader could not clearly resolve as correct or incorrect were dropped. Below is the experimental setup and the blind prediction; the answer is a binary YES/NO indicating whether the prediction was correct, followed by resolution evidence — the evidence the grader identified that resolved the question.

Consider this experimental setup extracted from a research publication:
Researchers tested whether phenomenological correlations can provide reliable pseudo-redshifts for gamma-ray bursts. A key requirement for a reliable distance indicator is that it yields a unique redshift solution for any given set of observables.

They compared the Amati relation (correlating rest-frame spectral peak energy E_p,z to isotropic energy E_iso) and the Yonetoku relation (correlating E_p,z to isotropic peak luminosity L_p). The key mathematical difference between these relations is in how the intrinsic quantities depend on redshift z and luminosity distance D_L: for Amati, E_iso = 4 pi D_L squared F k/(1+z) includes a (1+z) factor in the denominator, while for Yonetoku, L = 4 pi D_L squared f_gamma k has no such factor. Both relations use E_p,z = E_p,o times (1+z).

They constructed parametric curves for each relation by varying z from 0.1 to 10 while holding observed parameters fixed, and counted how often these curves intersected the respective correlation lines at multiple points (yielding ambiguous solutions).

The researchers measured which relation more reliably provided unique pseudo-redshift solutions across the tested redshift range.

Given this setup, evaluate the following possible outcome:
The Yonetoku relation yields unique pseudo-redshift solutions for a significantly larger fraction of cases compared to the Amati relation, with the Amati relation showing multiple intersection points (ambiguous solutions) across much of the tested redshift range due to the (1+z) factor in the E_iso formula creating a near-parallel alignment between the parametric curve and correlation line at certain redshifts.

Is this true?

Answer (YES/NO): YES